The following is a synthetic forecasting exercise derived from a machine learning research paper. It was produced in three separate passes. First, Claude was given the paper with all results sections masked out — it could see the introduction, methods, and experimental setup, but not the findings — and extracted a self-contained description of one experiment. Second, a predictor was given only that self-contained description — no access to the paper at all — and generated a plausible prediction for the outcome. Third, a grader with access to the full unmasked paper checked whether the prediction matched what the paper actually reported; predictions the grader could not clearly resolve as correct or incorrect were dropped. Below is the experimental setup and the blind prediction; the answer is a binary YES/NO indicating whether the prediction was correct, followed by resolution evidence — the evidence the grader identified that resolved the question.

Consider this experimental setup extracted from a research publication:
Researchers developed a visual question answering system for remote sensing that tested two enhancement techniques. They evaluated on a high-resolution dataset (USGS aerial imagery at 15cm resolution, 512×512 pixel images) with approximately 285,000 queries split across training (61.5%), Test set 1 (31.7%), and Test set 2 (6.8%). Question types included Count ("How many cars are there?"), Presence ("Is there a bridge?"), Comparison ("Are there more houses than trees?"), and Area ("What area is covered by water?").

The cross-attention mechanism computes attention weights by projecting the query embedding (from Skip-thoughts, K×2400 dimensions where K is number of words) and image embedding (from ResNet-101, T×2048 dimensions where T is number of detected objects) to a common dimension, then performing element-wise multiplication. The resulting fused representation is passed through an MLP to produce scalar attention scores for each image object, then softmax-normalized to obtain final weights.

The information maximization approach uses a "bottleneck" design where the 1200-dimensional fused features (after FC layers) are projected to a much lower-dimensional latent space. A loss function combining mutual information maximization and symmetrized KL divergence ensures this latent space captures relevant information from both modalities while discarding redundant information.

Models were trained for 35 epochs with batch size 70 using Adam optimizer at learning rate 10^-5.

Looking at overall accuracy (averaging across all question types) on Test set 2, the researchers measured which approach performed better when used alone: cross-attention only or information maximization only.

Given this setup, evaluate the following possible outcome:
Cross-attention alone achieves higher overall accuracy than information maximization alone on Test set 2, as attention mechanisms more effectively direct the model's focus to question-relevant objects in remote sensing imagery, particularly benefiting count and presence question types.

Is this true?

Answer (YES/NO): NO